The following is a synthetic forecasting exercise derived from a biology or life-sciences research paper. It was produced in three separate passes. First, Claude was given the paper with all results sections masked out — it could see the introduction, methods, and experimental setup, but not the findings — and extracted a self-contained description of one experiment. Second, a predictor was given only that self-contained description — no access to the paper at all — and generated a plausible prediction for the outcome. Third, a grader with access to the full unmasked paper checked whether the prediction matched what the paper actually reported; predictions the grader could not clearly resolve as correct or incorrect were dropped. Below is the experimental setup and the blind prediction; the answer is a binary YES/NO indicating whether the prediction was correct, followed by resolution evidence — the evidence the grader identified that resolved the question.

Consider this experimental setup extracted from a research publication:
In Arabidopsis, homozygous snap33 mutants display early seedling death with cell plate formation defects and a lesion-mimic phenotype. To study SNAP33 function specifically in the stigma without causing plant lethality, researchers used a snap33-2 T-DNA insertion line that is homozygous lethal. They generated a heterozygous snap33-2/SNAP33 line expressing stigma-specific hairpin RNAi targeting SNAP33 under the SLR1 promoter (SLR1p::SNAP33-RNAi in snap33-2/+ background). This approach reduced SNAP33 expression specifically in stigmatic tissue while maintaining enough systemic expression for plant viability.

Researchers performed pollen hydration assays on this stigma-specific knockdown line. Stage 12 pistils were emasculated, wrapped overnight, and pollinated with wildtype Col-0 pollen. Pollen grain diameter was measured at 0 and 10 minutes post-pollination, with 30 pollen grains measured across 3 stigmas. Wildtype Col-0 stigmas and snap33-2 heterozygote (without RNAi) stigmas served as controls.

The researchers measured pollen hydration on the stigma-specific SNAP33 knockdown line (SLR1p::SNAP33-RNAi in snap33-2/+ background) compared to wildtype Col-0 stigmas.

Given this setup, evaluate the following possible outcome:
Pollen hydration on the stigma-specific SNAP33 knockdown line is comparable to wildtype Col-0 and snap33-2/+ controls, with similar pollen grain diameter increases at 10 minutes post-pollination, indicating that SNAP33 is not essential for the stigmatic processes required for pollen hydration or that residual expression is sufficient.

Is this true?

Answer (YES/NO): NO